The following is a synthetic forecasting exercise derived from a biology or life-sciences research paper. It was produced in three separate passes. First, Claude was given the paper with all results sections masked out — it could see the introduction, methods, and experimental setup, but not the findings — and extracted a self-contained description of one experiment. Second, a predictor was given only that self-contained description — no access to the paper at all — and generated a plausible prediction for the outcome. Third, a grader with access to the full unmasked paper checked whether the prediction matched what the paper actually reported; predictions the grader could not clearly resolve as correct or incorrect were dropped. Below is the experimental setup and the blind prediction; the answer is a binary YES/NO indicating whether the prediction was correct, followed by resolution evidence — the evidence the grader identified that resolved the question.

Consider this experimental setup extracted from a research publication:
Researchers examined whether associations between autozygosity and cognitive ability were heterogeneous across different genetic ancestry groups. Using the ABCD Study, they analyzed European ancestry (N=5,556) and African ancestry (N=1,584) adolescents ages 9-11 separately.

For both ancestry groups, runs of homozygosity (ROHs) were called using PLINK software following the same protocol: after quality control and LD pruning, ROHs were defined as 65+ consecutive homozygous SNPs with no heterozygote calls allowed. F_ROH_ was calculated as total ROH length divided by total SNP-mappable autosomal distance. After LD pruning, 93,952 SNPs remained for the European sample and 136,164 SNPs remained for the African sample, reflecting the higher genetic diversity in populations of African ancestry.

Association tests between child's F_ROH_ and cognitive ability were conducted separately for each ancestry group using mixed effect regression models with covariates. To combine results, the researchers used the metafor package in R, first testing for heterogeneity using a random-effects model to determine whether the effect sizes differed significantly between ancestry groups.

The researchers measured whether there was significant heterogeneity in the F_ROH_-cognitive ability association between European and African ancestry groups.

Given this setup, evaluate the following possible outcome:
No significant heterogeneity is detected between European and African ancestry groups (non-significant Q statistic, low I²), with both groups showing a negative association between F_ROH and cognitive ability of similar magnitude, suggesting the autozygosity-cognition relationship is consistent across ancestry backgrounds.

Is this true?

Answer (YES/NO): YES